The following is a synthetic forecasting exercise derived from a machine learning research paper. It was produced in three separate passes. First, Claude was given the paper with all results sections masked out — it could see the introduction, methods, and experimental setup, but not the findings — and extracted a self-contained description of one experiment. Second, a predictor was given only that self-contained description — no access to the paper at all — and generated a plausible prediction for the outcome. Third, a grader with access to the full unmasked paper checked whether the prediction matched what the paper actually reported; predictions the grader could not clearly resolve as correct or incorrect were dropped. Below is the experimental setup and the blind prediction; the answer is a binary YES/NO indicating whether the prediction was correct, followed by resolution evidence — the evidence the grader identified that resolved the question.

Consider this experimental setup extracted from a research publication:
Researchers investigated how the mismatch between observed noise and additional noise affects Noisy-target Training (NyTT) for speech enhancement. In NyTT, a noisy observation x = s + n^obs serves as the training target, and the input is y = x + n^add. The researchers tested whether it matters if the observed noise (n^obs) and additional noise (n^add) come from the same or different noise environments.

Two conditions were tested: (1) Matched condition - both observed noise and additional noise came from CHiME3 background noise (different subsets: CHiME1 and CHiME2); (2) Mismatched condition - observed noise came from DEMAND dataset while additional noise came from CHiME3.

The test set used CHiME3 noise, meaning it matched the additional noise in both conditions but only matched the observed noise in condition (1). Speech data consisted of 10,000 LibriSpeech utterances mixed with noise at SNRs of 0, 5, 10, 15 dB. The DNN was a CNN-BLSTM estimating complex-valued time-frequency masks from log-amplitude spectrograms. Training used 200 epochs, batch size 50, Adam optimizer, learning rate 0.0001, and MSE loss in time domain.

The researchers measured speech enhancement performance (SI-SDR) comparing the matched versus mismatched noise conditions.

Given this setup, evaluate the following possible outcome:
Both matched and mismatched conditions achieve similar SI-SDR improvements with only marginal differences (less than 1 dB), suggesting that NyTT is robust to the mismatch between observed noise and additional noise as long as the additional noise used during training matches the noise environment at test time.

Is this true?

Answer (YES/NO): NO